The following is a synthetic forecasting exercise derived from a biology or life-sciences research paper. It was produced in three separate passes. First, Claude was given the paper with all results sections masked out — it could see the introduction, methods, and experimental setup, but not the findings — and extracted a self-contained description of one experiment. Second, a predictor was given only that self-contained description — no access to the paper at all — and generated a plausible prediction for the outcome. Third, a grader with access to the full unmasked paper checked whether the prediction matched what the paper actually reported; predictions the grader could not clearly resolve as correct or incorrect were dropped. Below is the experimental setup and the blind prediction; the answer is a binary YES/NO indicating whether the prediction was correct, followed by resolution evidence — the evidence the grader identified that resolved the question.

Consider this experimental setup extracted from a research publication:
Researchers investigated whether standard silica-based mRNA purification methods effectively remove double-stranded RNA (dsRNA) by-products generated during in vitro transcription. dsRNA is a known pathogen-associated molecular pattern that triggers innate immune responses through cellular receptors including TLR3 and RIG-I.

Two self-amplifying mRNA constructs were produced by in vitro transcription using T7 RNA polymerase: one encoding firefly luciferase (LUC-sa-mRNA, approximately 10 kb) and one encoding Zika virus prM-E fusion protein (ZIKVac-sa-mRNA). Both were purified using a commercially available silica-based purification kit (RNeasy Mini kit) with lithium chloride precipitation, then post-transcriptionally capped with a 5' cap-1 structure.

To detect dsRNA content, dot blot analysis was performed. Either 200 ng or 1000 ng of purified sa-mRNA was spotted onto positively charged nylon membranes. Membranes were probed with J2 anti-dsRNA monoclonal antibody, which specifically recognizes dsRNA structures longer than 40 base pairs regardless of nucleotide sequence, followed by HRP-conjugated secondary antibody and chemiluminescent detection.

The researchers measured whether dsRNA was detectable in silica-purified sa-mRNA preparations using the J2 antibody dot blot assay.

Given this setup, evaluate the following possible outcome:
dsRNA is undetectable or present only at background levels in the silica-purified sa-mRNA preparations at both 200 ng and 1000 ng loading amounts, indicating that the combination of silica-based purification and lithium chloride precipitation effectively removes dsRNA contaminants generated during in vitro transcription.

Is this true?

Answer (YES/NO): NO